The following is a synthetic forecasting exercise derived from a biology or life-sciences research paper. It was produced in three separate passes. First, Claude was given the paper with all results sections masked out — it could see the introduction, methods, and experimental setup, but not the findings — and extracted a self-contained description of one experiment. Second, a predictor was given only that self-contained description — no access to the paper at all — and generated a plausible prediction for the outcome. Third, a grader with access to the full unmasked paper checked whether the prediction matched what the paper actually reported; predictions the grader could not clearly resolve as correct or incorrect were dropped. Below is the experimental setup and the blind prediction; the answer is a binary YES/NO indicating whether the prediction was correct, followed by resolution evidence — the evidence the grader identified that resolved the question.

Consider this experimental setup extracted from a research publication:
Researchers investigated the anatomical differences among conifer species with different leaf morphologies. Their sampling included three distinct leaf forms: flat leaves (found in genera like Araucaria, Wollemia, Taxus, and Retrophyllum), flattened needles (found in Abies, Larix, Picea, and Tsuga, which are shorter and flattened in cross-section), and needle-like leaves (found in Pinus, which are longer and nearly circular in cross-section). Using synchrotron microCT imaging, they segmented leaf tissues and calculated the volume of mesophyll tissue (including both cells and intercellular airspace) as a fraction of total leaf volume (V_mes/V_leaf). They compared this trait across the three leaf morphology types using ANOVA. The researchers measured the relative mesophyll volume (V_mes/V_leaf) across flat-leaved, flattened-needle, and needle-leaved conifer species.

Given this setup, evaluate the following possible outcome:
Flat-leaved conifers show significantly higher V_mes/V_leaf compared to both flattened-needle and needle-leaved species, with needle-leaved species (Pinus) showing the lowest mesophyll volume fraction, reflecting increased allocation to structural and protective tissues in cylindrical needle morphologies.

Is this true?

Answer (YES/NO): NO